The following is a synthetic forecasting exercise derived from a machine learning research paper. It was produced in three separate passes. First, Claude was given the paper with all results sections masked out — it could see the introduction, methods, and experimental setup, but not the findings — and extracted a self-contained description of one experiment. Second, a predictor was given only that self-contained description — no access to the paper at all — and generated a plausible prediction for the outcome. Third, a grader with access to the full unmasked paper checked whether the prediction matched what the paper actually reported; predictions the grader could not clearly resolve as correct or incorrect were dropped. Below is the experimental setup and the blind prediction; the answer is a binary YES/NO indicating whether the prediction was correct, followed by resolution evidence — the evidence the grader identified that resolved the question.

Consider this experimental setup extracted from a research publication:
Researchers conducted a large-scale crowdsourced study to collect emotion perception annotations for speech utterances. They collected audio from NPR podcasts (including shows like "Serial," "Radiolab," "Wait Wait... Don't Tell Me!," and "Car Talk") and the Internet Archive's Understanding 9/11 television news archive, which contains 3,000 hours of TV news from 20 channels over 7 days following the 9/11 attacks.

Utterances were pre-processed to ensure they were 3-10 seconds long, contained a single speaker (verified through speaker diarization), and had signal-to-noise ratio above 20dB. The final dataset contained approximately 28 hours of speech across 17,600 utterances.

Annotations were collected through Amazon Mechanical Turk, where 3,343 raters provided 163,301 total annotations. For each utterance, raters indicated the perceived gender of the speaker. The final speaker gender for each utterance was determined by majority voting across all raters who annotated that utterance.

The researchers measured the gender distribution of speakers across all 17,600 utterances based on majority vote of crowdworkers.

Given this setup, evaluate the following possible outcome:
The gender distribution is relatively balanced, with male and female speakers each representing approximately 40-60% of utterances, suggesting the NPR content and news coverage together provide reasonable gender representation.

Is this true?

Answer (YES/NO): NO